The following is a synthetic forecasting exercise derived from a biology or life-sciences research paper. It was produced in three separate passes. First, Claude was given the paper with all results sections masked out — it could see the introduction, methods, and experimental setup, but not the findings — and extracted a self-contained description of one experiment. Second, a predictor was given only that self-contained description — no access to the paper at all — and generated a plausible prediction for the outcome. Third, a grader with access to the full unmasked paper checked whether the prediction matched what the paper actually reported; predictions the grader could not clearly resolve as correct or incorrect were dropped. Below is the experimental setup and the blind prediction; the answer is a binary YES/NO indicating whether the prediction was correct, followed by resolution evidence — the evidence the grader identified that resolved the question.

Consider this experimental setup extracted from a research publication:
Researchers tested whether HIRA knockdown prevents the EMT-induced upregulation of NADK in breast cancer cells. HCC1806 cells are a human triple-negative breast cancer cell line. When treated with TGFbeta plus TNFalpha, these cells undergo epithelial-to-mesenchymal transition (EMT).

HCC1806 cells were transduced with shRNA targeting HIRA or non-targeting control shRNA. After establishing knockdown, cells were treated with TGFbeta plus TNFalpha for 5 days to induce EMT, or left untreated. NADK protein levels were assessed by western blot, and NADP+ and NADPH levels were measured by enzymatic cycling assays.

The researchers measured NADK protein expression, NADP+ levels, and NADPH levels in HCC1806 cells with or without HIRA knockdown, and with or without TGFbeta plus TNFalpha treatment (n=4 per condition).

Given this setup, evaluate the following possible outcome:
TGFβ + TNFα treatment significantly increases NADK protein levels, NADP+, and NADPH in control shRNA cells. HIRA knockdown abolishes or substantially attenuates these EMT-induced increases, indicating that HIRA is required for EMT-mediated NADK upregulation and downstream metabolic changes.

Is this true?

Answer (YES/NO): YES